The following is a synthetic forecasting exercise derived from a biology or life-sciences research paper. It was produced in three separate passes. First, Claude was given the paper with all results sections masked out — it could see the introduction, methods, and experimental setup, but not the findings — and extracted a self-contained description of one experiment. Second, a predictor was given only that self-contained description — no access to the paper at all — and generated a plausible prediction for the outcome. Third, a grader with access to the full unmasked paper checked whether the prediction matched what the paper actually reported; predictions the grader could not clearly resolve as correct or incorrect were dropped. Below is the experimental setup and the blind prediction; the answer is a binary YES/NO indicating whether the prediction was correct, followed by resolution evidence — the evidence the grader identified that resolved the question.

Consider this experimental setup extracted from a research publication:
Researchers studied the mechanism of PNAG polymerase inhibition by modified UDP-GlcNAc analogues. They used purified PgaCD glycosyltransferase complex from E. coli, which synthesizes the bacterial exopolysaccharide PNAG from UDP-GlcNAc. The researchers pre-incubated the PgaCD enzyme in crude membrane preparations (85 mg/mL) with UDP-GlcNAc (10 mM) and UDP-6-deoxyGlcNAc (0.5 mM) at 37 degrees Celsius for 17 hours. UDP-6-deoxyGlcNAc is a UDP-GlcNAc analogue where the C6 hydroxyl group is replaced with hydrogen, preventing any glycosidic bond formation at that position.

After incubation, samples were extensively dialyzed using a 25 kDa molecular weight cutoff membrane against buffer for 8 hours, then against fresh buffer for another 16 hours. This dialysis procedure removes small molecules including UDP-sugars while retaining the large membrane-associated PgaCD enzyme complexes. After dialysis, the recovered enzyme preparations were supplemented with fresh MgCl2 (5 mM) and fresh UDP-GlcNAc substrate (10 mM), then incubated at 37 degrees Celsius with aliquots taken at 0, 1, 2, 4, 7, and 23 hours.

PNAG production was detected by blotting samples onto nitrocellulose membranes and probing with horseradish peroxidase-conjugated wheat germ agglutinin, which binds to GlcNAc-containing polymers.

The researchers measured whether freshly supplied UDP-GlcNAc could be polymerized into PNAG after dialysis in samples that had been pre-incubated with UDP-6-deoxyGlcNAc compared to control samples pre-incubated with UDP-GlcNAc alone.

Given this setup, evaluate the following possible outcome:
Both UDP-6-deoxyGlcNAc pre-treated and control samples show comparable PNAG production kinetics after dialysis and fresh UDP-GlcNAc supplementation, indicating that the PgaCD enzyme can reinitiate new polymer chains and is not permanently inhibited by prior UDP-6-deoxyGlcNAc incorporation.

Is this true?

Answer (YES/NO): NO